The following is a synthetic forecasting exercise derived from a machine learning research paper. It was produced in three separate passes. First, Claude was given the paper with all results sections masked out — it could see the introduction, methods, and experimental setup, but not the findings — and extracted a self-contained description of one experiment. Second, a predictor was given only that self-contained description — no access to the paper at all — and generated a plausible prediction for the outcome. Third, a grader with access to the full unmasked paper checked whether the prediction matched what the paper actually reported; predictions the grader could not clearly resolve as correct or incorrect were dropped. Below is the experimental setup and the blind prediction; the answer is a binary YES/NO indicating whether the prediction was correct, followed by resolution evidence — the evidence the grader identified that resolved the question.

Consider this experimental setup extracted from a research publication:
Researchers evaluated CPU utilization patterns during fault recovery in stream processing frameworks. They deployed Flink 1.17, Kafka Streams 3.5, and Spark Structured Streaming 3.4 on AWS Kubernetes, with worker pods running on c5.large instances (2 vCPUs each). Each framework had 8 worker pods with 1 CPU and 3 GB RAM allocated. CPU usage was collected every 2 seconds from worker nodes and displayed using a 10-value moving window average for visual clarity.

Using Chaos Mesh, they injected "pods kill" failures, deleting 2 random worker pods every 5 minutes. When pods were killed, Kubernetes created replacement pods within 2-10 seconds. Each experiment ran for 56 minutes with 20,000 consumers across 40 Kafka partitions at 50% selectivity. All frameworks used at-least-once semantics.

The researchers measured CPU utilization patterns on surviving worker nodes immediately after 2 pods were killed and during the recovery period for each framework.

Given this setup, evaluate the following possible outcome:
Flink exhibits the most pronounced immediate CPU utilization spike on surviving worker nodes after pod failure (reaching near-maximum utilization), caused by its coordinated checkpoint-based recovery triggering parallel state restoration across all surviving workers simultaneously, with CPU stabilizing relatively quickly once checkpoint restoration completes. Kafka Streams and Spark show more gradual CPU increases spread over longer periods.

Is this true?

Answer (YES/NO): NO